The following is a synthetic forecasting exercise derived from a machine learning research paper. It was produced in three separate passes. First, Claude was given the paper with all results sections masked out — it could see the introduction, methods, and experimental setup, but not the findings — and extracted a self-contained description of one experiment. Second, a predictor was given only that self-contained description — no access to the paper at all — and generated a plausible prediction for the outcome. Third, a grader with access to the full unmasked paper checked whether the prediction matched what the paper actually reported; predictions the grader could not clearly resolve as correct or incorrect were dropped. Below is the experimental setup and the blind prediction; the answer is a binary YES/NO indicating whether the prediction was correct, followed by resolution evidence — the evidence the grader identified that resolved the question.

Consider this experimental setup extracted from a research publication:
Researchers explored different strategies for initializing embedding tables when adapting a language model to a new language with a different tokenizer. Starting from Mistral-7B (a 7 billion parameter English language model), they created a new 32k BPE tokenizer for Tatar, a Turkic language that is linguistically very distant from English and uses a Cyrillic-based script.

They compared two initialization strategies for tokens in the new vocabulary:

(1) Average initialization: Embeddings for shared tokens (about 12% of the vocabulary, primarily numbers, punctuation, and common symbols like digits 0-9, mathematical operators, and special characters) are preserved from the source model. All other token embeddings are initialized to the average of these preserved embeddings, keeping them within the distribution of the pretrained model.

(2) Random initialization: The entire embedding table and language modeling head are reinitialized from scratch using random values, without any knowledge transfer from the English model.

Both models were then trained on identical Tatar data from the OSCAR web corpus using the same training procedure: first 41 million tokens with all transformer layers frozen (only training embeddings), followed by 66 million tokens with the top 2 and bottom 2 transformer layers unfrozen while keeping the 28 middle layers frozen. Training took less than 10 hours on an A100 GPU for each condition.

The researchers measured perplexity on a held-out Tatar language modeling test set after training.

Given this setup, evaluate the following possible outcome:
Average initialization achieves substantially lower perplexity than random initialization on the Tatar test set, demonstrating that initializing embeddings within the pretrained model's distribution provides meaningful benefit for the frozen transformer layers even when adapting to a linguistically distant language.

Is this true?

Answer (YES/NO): YES